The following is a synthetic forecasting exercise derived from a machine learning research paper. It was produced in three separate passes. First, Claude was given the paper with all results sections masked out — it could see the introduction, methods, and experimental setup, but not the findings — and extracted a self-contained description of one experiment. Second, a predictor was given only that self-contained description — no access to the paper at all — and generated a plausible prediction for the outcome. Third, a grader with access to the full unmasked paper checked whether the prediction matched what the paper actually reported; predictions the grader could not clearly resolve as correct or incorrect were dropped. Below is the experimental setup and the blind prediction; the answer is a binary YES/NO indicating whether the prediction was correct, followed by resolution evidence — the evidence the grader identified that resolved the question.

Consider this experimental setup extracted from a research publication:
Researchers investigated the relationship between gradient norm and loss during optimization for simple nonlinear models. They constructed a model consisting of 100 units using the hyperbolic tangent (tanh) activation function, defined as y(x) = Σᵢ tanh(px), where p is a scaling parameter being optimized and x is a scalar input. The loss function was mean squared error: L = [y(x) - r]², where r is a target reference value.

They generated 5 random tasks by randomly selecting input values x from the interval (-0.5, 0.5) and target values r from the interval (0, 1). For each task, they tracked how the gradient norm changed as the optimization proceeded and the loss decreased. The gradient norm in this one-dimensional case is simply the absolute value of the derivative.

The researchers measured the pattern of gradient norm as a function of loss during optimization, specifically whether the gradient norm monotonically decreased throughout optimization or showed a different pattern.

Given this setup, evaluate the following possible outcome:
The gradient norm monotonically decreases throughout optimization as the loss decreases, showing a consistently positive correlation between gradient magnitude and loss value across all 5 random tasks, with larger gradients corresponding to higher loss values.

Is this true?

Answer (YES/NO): NO